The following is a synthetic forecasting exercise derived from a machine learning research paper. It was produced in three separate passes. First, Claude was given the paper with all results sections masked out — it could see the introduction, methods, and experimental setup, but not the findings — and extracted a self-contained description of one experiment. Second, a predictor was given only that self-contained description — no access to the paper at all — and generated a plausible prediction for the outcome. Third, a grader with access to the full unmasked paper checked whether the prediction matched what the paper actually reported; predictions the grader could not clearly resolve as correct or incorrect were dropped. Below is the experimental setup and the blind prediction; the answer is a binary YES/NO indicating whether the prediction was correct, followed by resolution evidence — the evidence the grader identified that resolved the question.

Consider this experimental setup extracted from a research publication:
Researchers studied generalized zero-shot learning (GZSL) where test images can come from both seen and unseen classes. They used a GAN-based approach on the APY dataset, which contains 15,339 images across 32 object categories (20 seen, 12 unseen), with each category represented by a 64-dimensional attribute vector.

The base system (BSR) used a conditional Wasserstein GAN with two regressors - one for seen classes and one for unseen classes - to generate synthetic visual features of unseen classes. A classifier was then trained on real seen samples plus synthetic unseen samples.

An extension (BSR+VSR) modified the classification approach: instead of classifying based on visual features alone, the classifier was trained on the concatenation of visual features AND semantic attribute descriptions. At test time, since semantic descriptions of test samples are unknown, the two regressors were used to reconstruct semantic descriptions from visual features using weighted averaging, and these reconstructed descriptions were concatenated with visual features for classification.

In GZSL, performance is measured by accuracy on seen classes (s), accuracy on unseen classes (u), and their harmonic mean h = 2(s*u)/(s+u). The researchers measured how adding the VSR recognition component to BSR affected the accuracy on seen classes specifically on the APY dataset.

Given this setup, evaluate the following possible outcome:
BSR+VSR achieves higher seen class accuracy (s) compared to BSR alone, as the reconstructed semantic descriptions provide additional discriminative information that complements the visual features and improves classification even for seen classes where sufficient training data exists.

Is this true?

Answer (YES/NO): YES